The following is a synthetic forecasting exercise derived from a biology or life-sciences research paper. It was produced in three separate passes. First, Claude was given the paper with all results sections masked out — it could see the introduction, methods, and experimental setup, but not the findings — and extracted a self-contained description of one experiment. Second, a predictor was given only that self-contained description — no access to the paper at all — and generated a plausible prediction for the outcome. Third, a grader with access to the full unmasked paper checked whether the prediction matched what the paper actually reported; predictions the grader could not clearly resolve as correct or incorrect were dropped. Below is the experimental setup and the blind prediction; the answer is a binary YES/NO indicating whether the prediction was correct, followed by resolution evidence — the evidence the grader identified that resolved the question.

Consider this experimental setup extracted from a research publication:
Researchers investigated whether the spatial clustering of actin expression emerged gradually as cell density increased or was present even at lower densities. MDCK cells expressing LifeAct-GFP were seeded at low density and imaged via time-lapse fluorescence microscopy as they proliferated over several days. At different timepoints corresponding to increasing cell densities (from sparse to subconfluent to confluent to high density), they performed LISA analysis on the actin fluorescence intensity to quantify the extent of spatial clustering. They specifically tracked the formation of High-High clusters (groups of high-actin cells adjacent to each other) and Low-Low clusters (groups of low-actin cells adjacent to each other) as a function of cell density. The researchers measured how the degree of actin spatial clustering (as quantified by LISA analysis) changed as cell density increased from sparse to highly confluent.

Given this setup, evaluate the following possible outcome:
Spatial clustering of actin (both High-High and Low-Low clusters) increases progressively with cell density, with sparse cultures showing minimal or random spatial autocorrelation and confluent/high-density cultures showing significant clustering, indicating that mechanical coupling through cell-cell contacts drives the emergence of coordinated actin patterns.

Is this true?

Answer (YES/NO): YES